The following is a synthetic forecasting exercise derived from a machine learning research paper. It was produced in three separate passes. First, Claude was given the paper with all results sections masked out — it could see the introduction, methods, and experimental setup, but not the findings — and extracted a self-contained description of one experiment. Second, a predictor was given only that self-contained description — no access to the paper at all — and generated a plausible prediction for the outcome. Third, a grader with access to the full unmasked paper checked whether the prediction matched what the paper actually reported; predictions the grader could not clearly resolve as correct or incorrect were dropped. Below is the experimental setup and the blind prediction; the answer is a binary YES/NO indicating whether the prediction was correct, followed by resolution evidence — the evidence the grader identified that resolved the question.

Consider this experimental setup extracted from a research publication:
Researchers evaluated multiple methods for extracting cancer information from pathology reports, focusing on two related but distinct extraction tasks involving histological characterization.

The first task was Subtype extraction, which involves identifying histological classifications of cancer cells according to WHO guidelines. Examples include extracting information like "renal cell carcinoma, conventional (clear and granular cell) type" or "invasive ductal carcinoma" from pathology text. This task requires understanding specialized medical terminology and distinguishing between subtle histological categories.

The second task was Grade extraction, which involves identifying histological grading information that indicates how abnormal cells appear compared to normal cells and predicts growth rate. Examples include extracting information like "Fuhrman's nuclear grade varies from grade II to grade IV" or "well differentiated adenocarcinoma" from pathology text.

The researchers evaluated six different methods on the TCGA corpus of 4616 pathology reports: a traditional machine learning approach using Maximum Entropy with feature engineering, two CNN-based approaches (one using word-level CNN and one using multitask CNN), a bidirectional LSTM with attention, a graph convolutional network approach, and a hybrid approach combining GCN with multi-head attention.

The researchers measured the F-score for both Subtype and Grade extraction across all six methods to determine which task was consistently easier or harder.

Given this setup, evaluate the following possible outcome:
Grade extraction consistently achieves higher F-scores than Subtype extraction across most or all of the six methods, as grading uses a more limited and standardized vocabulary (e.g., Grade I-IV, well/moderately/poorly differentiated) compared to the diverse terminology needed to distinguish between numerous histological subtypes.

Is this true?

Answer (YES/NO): YES